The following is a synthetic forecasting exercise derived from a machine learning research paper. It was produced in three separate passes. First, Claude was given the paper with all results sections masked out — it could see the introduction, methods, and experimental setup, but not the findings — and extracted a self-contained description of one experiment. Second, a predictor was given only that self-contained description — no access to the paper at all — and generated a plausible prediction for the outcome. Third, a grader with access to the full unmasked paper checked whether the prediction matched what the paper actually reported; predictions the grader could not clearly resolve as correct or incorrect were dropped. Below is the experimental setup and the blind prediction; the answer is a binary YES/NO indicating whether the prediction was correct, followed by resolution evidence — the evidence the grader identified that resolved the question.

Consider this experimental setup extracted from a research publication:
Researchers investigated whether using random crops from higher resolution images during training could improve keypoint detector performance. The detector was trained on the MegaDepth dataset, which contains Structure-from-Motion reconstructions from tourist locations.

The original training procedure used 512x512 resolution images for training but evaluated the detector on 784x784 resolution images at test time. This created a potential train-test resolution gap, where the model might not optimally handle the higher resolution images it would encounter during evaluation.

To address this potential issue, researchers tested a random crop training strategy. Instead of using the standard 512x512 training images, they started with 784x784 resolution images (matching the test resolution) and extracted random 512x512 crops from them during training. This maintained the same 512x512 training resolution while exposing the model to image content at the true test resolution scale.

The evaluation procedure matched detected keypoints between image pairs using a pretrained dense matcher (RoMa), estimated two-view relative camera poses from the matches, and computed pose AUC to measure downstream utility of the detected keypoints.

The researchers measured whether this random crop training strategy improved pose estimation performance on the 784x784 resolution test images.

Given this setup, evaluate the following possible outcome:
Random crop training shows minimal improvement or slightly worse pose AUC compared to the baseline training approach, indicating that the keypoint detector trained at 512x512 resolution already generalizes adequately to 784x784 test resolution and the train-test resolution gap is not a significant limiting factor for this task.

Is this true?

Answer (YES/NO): YES